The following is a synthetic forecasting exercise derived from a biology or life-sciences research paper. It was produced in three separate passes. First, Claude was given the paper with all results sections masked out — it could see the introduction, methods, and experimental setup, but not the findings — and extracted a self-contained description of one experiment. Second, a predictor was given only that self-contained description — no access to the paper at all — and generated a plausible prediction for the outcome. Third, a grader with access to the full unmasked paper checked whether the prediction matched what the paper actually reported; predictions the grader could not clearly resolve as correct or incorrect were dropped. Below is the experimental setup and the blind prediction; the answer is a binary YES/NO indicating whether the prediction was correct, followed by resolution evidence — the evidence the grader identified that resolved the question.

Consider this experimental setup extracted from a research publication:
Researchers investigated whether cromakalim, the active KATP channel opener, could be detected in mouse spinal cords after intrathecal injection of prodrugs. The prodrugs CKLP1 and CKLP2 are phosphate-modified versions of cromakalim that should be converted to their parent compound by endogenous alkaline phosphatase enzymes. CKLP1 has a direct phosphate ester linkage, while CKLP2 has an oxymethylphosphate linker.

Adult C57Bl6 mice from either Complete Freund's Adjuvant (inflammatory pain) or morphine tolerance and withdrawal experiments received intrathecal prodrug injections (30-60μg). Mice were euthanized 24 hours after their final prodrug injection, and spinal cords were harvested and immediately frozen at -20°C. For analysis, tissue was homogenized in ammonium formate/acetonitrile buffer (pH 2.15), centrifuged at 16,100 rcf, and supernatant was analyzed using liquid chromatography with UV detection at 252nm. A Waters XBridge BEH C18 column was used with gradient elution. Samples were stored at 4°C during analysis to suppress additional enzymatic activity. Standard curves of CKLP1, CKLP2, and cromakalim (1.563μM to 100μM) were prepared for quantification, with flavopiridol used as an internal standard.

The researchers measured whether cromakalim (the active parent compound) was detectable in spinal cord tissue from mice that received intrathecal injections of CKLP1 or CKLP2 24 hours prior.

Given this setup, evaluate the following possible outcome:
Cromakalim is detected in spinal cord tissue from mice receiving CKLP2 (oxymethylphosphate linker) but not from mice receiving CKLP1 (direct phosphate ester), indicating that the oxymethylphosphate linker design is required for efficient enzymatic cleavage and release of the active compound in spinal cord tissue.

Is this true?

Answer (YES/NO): NO